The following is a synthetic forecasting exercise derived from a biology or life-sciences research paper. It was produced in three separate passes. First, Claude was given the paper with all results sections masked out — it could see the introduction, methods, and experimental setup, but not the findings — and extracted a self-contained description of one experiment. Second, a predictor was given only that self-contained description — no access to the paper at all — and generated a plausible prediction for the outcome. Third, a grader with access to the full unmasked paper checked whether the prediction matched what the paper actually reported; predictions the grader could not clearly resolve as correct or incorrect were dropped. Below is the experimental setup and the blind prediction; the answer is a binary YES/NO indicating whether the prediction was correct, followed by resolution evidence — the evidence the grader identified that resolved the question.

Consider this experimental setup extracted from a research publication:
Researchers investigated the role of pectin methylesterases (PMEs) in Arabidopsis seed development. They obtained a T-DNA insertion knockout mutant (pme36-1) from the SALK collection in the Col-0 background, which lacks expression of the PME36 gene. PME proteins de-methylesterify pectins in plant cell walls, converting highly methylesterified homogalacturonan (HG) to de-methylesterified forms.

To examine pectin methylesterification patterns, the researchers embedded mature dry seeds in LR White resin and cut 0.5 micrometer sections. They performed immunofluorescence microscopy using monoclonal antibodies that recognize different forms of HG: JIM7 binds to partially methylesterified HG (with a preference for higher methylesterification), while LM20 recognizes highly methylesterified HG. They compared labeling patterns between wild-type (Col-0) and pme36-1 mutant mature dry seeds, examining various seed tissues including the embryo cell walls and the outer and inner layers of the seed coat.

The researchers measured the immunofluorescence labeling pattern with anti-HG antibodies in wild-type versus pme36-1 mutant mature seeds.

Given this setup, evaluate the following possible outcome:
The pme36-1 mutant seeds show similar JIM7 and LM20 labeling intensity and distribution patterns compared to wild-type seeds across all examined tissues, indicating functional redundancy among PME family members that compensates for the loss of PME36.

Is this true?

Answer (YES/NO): NO